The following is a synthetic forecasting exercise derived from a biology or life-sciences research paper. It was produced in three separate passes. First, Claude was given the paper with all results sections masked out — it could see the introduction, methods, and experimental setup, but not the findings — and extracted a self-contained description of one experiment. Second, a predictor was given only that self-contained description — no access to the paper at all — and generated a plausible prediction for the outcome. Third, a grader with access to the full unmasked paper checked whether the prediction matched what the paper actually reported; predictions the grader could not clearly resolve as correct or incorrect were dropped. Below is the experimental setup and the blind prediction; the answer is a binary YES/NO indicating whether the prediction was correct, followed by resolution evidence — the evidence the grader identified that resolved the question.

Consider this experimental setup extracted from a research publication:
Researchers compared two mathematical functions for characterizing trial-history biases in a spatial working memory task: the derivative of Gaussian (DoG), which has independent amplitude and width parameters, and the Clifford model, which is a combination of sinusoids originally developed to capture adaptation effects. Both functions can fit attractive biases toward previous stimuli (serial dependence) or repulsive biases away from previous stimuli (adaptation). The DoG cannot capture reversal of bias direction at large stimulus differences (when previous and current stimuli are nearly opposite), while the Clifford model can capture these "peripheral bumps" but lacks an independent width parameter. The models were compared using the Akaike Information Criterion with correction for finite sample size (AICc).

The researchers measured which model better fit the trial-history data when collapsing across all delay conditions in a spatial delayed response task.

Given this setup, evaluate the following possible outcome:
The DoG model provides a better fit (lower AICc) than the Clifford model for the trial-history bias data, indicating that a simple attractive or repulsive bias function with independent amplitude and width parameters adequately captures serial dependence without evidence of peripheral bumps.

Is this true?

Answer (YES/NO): NO